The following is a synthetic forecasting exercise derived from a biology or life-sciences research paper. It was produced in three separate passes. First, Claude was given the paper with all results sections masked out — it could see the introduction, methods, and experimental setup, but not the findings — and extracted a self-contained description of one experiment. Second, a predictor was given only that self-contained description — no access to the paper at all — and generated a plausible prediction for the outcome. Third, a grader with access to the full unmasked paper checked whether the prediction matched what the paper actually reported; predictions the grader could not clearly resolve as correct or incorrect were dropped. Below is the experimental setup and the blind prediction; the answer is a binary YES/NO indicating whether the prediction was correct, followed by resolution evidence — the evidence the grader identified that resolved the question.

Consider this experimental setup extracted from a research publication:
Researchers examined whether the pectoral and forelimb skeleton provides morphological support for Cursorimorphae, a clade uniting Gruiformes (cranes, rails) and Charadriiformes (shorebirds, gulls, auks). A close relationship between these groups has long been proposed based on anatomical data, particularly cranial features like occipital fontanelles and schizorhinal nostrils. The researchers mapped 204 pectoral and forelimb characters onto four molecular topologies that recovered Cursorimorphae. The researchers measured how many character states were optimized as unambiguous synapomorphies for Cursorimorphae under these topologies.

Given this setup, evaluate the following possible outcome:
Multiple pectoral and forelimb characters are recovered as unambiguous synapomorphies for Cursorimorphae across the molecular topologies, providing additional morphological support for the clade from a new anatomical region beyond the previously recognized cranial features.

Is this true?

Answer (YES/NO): NO